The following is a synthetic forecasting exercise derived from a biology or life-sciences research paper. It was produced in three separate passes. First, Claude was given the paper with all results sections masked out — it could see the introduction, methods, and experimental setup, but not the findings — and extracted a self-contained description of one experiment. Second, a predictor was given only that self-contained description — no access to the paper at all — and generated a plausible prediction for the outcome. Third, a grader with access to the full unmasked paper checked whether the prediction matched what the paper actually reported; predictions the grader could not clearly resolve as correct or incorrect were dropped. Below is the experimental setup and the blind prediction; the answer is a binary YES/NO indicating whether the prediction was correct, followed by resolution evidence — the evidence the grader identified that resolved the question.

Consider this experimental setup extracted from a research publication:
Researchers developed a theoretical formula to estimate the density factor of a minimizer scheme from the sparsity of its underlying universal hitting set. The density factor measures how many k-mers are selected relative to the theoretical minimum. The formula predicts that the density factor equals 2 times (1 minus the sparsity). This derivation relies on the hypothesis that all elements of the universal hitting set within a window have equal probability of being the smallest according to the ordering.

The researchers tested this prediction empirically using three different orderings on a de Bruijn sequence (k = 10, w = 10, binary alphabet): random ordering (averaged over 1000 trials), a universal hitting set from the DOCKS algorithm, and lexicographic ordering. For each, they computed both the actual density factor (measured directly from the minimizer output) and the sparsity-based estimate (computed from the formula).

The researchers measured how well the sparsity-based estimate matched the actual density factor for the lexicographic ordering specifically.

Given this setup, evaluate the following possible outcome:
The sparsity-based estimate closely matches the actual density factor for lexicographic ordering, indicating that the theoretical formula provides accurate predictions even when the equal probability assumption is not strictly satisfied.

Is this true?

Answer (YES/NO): NO